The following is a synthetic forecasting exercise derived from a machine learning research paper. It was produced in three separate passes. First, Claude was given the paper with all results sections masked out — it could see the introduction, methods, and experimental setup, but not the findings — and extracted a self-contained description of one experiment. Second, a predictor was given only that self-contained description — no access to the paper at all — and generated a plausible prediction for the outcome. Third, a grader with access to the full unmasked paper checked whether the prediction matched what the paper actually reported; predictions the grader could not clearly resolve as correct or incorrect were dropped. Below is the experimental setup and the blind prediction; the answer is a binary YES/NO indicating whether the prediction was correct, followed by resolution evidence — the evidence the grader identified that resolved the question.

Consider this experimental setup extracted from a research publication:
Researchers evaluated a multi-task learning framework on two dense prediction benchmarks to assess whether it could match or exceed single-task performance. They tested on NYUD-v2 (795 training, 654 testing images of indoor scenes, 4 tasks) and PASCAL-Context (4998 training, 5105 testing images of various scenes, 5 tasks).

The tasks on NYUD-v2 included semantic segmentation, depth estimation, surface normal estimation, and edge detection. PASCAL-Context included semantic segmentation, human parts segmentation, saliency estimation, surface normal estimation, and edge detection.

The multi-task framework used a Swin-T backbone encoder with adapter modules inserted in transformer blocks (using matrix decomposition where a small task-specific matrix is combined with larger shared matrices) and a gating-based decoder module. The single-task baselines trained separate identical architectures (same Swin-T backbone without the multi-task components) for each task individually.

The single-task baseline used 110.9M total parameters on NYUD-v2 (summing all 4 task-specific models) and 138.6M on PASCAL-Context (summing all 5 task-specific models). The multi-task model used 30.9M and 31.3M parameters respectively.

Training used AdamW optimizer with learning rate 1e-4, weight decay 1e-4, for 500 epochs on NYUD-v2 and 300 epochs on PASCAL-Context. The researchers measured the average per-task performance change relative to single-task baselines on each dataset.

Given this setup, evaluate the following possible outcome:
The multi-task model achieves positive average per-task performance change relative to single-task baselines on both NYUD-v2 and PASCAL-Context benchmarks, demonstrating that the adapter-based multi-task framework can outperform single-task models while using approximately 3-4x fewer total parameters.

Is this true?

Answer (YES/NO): NO